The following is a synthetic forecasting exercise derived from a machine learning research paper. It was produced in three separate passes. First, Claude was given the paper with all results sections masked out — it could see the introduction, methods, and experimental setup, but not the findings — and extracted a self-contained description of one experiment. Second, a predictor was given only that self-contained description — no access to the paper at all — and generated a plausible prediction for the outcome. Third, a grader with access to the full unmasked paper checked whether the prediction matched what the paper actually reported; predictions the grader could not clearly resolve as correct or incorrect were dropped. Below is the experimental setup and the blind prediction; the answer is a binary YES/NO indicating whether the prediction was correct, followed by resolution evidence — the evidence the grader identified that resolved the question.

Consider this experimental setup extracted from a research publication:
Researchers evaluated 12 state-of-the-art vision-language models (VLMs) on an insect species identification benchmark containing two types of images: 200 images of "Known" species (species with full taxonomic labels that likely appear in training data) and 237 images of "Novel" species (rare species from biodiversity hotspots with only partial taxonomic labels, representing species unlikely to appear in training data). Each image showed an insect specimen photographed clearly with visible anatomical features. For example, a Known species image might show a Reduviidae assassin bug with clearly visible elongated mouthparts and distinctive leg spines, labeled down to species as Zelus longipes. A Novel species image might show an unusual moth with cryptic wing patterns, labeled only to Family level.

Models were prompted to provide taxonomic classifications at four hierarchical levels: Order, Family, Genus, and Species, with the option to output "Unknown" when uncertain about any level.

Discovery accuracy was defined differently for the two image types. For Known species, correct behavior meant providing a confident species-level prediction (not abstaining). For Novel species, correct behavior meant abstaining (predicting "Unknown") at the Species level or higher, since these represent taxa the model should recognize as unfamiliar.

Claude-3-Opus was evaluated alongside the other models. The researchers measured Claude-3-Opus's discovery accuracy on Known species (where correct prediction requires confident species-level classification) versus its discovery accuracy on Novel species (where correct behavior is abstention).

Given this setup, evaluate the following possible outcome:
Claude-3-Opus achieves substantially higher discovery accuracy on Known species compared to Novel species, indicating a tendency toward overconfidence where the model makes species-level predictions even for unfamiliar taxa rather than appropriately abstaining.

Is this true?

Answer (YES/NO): NO